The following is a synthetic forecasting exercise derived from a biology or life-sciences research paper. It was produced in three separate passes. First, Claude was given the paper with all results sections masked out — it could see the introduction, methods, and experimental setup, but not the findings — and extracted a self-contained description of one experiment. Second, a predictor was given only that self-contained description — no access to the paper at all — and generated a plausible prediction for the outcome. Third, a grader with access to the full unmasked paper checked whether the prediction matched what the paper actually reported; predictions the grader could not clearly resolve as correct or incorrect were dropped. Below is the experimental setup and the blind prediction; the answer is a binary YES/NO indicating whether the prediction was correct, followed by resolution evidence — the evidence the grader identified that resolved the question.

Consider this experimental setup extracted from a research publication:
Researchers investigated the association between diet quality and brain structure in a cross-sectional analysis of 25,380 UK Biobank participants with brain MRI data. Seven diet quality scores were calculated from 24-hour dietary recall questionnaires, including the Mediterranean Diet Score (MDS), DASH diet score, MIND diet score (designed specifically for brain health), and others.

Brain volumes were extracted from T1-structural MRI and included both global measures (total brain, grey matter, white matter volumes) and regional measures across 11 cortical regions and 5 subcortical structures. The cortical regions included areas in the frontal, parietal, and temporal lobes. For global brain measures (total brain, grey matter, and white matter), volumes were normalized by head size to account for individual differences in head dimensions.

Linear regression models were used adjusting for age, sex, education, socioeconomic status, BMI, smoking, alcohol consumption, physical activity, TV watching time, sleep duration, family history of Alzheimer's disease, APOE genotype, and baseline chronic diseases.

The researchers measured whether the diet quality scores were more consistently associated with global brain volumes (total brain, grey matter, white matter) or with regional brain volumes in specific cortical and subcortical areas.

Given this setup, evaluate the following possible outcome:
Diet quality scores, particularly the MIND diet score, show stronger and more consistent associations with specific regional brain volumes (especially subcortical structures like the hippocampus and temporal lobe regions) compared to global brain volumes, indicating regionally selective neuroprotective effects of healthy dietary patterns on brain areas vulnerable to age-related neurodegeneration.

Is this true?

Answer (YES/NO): NO